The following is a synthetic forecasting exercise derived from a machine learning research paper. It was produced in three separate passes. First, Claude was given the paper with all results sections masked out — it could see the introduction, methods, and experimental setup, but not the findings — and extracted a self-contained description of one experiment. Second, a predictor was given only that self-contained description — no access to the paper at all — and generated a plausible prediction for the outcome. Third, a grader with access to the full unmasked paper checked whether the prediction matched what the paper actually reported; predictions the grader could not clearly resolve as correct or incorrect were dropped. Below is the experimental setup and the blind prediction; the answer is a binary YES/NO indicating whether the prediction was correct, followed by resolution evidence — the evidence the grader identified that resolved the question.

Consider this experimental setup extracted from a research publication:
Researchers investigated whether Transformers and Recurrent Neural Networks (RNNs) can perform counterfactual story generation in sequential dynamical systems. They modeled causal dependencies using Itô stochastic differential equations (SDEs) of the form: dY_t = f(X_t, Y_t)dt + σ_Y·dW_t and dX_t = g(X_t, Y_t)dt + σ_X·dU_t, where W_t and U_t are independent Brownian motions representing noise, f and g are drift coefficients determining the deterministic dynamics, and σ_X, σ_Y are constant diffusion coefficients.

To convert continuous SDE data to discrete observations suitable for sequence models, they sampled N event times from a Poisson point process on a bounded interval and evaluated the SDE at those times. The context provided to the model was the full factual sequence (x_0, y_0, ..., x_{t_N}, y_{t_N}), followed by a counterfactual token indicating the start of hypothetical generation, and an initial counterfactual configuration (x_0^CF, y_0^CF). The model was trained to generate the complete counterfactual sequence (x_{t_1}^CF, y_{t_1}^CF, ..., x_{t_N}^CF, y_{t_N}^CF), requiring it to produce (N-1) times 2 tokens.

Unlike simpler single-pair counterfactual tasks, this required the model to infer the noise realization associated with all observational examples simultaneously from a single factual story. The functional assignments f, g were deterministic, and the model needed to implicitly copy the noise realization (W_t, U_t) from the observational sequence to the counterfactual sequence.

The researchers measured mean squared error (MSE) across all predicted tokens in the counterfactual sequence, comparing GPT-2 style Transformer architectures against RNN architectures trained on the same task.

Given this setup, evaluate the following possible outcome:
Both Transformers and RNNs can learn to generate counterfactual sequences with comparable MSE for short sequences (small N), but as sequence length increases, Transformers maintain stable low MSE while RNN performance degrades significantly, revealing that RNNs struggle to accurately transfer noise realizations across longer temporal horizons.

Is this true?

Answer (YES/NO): NO